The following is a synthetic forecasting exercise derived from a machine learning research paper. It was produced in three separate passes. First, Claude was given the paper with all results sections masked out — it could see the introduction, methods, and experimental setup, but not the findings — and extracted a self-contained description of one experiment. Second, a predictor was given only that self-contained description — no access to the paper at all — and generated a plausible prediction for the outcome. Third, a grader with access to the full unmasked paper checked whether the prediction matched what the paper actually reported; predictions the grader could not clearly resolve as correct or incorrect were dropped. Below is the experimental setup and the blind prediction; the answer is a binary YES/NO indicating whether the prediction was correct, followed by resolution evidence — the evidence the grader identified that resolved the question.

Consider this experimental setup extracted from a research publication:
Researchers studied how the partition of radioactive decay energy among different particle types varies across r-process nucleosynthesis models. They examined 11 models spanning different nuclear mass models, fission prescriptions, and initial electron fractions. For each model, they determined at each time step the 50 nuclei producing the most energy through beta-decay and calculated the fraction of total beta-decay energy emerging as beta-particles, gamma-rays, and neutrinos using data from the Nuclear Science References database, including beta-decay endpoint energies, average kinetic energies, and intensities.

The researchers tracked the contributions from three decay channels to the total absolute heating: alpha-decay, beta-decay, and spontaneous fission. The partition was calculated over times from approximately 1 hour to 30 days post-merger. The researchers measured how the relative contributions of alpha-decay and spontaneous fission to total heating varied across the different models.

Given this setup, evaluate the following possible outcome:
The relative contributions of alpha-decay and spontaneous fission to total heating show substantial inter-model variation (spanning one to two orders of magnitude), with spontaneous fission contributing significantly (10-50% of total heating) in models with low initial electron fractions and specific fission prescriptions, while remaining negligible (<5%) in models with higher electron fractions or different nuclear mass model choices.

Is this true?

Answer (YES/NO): NO